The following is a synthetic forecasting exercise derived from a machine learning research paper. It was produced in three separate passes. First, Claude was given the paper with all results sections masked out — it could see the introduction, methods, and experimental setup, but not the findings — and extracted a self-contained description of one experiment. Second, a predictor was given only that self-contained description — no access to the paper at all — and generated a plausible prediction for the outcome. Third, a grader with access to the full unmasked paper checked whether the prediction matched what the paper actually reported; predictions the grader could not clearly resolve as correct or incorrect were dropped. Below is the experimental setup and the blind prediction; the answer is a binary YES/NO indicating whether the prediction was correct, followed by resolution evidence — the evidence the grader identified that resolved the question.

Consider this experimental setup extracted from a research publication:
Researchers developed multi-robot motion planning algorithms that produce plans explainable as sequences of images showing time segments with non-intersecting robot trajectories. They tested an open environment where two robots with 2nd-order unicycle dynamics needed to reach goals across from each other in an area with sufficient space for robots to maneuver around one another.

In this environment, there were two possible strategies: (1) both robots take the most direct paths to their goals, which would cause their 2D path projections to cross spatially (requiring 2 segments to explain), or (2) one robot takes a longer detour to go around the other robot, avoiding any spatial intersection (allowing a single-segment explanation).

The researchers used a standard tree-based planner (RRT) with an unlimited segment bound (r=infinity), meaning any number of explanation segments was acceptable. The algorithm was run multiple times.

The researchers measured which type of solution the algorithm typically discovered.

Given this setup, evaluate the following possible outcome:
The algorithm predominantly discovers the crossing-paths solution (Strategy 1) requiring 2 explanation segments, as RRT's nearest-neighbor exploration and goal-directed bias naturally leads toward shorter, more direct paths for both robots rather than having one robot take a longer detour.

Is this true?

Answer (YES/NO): YES